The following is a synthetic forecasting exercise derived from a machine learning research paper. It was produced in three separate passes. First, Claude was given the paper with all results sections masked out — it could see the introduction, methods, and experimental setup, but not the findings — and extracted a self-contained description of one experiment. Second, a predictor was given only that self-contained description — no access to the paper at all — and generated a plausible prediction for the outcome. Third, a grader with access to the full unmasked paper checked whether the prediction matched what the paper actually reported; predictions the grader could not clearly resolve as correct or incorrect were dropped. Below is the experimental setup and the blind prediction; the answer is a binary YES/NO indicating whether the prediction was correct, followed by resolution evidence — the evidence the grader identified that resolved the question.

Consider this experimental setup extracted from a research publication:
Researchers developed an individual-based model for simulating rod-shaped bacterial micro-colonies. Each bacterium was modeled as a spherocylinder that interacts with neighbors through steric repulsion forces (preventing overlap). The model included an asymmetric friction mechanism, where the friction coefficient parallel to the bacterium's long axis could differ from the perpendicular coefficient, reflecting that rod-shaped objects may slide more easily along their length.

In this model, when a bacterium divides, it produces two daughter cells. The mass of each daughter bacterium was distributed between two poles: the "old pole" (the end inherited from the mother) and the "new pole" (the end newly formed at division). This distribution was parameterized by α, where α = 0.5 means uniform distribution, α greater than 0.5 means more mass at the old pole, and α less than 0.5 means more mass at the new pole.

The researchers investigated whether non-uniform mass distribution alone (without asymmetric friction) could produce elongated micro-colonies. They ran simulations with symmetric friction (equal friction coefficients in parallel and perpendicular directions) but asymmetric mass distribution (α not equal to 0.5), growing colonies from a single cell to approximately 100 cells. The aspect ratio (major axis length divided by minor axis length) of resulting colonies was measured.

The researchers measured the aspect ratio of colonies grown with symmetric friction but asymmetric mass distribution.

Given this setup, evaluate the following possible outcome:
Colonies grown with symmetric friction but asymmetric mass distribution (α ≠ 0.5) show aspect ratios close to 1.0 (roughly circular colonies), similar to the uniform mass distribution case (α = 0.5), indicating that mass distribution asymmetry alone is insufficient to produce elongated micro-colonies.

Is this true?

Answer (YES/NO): NO